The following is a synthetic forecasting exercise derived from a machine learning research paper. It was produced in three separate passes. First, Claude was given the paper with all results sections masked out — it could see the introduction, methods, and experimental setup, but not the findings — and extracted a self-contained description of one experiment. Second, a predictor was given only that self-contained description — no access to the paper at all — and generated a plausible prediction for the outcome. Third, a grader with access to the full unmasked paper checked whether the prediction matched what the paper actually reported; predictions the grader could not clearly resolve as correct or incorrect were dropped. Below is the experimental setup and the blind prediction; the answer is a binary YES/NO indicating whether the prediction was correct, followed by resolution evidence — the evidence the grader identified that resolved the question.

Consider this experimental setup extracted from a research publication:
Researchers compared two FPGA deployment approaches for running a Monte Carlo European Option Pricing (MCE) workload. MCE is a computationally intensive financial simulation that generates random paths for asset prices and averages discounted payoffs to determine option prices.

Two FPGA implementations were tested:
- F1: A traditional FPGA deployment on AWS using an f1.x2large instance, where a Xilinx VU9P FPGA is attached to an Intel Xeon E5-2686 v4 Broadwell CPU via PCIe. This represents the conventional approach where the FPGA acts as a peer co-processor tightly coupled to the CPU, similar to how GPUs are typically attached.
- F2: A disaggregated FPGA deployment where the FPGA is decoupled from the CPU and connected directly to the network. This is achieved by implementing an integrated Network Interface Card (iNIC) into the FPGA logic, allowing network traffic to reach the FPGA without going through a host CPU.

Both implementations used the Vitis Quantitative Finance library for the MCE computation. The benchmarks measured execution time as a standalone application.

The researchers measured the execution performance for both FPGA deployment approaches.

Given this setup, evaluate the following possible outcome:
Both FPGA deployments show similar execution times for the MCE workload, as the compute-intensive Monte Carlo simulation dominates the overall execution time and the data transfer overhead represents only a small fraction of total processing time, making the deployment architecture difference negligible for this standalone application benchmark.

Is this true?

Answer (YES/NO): NO